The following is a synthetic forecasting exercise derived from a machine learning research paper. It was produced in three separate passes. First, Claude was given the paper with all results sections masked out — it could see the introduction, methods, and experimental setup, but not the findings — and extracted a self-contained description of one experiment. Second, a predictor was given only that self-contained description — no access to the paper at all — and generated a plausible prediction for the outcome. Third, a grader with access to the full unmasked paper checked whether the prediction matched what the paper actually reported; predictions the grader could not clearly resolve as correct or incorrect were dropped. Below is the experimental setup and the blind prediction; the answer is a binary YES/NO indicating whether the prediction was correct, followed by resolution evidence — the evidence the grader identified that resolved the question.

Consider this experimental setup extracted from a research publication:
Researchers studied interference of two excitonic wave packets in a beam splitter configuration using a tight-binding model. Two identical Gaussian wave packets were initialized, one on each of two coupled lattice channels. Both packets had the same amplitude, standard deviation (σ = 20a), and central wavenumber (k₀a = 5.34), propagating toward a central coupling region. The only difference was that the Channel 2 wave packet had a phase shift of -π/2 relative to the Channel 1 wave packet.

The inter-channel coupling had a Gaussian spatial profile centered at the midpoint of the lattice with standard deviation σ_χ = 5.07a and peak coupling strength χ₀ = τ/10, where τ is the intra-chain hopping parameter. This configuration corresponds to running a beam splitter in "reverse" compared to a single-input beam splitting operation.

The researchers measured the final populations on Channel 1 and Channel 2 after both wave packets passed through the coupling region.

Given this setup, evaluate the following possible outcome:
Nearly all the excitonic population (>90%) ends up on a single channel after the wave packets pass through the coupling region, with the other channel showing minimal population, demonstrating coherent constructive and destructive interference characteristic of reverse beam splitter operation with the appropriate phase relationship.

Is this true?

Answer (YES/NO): YES